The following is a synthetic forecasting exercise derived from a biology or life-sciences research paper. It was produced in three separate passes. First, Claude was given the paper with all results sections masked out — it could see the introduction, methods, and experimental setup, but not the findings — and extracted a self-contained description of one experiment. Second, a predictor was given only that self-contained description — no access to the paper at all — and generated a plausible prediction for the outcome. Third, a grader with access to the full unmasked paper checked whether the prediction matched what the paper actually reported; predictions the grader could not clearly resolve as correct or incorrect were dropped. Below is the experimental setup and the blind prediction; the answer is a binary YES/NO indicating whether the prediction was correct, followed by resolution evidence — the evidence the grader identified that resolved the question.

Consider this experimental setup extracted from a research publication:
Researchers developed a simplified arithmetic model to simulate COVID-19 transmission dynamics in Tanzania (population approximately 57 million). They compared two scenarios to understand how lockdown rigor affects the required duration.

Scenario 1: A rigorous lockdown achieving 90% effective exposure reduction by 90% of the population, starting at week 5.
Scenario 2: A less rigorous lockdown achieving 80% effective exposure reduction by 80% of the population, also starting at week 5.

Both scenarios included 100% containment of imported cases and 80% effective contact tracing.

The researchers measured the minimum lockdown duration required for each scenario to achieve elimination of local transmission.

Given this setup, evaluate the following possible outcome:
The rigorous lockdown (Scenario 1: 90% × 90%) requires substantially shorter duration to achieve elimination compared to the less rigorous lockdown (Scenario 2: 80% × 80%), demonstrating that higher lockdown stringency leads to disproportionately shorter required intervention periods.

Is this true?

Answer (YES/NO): YES